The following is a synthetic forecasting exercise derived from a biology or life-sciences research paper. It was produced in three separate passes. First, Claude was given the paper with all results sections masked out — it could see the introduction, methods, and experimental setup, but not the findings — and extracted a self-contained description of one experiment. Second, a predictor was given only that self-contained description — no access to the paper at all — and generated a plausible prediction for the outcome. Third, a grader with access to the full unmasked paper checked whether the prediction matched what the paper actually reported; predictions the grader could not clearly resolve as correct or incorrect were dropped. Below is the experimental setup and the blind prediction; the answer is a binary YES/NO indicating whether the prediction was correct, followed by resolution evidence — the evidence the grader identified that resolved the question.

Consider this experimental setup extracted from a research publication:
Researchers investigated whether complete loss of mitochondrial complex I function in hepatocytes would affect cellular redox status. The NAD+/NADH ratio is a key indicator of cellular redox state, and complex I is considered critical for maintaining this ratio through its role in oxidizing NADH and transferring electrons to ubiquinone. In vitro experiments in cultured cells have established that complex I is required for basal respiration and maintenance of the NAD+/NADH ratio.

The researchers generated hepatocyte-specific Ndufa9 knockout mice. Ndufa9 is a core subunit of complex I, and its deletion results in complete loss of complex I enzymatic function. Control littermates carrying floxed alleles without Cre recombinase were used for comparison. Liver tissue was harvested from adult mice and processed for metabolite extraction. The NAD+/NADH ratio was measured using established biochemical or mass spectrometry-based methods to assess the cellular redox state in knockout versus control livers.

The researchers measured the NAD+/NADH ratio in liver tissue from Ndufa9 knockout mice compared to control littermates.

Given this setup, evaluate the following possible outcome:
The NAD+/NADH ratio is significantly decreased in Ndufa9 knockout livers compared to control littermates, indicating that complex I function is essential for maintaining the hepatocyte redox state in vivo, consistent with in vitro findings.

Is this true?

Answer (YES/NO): NO